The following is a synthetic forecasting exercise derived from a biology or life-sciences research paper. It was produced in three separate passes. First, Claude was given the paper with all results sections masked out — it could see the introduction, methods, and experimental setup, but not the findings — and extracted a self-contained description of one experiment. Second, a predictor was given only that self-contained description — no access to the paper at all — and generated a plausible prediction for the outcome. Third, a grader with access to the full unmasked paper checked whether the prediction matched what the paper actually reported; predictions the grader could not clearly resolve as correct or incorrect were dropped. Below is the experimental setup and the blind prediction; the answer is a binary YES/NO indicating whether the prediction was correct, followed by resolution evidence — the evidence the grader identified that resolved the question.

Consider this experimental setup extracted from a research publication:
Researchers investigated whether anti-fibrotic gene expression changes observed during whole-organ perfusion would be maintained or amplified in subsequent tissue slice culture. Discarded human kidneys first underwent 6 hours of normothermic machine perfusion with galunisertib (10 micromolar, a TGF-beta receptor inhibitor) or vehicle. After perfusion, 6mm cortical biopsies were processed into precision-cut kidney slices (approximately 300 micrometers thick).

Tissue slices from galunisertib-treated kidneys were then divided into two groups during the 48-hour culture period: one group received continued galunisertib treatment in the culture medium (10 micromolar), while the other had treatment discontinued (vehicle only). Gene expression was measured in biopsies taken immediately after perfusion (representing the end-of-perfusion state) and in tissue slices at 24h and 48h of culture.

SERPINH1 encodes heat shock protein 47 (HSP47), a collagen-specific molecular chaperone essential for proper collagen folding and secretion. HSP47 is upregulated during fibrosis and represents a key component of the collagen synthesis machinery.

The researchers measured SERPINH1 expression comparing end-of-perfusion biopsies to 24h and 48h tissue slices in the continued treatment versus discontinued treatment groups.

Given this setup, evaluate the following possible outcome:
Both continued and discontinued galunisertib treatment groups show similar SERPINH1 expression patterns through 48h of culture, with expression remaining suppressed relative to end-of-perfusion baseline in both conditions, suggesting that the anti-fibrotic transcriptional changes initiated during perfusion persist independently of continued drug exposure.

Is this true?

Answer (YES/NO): NO